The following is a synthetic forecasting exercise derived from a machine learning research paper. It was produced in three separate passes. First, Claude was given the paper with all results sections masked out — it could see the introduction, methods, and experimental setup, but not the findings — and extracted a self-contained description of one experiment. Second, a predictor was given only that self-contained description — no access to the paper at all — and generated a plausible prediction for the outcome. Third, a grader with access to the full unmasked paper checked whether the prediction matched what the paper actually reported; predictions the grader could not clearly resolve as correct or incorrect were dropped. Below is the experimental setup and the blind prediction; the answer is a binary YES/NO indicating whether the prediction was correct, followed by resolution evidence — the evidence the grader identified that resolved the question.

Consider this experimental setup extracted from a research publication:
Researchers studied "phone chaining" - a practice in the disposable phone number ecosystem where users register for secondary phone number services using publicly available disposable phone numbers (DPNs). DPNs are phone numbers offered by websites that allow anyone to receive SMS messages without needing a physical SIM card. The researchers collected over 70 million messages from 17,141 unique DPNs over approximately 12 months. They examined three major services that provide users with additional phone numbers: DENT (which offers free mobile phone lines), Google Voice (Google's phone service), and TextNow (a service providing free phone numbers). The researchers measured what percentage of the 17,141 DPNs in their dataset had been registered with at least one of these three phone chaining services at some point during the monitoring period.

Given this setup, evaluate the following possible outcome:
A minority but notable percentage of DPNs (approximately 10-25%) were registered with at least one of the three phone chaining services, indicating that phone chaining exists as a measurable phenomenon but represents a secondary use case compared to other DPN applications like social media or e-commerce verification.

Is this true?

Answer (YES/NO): NO